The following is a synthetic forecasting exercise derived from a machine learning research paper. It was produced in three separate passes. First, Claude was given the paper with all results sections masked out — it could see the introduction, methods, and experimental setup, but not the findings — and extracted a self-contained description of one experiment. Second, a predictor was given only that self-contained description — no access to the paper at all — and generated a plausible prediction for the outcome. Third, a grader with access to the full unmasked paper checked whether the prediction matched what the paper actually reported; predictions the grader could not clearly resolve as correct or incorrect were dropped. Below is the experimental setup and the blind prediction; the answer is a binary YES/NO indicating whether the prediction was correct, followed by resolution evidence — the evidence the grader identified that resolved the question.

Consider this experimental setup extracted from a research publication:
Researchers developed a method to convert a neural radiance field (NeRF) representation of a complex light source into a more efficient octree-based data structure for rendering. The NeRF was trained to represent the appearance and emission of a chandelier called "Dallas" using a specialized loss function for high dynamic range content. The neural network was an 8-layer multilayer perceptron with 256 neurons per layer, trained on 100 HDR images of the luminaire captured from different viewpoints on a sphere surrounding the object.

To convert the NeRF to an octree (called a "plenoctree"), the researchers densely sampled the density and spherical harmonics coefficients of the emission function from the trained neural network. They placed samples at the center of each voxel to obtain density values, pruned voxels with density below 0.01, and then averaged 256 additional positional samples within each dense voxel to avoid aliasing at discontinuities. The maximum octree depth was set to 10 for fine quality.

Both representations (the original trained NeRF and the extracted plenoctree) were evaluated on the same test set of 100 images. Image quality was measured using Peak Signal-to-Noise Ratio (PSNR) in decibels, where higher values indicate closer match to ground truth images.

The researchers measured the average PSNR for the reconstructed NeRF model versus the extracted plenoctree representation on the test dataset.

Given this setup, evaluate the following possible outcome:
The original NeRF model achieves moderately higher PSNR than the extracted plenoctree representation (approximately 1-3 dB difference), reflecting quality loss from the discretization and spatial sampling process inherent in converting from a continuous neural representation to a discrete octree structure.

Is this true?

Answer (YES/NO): NO